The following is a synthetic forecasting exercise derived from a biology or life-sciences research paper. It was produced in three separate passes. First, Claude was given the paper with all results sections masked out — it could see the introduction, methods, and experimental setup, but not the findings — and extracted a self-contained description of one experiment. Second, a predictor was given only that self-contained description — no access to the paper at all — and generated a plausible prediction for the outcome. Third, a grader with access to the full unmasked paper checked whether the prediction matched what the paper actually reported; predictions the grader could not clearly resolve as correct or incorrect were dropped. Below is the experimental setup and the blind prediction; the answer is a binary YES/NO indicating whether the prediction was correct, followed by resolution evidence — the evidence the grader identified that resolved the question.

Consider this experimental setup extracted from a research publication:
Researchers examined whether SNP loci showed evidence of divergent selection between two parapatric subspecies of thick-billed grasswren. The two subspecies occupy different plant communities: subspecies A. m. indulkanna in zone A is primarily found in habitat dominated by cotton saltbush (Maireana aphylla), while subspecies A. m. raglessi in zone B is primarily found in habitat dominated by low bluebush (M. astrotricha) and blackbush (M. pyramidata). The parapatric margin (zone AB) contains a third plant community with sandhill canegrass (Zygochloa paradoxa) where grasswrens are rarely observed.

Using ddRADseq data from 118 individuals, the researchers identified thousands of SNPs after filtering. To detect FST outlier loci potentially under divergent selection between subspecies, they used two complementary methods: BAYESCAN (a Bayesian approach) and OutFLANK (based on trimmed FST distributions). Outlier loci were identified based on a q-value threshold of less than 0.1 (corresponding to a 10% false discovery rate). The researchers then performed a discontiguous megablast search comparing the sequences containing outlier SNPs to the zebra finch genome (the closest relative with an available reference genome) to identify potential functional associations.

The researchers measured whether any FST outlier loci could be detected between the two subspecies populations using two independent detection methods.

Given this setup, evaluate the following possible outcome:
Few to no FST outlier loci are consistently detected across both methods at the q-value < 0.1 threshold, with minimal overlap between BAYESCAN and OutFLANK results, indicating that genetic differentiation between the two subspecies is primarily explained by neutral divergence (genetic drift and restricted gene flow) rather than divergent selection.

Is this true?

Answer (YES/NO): NO